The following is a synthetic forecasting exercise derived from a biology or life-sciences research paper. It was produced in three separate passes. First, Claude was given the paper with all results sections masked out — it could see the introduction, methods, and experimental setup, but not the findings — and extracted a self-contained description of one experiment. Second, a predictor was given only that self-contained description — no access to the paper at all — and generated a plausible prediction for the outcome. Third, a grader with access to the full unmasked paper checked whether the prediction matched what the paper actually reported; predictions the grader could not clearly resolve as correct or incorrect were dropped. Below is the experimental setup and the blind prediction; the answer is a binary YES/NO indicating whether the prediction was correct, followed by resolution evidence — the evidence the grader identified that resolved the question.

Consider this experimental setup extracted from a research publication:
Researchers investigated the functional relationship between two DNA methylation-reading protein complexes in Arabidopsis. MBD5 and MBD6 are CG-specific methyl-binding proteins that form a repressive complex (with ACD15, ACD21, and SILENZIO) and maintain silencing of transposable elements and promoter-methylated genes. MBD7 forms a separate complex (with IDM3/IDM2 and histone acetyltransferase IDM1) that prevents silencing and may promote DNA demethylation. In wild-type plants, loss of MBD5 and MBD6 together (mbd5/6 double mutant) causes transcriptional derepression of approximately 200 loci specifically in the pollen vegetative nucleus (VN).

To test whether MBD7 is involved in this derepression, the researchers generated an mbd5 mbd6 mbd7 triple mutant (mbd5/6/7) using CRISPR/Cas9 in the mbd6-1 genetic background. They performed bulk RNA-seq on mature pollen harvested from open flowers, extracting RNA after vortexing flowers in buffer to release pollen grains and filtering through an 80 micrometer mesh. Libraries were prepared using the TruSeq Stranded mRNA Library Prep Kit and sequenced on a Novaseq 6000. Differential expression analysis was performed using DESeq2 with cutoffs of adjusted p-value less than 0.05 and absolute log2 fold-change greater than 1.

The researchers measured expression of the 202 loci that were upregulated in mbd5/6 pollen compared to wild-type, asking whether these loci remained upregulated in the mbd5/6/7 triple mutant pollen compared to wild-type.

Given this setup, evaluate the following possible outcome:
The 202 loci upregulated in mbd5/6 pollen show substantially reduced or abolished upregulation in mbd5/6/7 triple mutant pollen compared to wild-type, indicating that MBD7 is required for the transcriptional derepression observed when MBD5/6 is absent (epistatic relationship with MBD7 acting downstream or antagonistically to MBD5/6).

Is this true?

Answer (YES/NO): NO